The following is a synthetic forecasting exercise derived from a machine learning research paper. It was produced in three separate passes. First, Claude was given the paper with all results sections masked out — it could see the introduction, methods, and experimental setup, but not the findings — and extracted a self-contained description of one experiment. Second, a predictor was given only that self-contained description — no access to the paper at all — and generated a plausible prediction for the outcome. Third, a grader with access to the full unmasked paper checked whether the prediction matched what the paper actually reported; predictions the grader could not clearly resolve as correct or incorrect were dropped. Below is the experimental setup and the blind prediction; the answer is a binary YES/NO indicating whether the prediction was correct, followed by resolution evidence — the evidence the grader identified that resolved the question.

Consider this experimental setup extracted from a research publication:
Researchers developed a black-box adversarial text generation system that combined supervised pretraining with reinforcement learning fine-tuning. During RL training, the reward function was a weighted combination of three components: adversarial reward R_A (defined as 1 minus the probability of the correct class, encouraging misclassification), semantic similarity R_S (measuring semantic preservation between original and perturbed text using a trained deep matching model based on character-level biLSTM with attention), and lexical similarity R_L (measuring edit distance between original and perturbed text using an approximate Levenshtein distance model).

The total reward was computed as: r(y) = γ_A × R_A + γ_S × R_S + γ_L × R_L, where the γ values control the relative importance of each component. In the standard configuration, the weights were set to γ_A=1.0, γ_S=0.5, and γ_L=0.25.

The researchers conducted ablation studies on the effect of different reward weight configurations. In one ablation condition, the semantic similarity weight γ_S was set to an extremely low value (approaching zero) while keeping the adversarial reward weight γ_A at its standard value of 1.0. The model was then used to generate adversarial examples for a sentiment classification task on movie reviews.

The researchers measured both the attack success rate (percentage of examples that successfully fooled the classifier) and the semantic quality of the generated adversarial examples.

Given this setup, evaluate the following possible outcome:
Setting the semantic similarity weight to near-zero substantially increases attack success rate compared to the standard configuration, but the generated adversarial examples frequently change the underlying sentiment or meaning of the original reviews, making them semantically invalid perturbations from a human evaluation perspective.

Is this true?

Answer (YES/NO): NO